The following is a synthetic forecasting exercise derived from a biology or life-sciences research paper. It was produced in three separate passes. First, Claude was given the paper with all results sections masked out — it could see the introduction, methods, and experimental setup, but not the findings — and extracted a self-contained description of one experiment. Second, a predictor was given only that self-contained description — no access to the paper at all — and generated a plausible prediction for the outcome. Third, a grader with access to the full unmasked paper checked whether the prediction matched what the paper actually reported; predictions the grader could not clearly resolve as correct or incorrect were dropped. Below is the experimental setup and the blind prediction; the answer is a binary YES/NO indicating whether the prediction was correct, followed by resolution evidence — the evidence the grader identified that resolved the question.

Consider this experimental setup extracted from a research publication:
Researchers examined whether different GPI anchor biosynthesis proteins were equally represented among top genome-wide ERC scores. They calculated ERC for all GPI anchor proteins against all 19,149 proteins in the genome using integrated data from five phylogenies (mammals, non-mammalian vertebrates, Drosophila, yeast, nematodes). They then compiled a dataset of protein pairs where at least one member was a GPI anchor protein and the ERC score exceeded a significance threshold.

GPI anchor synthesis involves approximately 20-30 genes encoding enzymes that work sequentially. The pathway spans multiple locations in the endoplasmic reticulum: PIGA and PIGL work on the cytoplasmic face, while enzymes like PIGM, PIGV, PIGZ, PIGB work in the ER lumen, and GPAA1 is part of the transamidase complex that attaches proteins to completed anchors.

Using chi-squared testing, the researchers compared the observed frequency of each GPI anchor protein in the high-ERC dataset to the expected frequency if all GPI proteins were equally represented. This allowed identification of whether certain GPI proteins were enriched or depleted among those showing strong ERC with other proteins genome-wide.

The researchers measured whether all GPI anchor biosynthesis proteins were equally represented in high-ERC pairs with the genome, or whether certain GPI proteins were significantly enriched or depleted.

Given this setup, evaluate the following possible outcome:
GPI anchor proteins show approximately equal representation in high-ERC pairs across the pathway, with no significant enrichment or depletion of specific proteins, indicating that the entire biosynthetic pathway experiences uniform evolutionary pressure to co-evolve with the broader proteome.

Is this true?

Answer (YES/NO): NO